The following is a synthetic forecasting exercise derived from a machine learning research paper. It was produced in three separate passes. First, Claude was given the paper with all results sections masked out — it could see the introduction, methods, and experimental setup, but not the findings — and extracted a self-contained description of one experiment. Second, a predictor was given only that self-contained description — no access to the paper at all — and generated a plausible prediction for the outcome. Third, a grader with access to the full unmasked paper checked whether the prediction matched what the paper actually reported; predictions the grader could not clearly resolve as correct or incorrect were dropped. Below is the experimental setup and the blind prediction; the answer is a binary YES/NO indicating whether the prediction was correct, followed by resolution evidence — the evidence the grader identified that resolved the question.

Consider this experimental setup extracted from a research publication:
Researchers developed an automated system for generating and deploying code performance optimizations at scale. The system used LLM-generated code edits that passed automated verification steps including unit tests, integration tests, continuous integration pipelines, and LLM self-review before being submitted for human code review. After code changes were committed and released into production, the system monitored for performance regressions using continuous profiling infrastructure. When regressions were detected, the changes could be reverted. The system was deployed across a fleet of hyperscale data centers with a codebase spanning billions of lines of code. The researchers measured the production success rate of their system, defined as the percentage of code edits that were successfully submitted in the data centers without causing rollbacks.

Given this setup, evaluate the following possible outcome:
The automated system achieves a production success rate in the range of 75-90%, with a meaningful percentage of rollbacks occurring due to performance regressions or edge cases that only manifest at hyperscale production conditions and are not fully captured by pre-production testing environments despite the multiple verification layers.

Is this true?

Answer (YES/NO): NO